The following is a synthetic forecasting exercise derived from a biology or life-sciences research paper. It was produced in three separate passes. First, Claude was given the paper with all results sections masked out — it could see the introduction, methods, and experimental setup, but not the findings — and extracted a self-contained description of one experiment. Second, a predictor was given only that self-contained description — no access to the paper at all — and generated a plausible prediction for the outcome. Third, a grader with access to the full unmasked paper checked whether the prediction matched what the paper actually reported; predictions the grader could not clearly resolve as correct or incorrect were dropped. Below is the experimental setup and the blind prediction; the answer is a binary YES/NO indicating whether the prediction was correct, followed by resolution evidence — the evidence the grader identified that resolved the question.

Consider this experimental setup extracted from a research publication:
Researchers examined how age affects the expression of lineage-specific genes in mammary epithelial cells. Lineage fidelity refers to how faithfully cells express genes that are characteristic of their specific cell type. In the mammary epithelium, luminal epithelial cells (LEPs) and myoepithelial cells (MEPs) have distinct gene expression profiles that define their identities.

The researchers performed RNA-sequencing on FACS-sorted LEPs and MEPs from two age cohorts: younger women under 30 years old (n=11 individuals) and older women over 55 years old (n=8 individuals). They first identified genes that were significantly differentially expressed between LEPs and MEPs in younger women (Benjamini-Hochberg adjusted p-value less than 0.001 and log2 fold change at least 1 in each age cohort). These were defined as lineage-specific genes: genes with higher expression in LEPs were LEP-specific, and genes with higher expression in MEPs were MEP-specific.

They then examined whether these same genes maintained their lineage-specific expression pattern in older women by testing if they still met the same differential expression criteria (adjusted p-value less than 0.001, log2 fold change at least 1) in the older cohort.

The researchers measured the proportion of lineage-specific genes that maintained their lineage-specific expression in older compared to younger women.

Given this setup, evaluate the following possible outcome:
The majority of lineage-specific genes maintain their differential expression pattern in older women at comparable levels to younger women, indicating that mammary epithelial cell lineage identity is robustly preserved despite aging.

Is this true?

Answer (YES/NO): NO